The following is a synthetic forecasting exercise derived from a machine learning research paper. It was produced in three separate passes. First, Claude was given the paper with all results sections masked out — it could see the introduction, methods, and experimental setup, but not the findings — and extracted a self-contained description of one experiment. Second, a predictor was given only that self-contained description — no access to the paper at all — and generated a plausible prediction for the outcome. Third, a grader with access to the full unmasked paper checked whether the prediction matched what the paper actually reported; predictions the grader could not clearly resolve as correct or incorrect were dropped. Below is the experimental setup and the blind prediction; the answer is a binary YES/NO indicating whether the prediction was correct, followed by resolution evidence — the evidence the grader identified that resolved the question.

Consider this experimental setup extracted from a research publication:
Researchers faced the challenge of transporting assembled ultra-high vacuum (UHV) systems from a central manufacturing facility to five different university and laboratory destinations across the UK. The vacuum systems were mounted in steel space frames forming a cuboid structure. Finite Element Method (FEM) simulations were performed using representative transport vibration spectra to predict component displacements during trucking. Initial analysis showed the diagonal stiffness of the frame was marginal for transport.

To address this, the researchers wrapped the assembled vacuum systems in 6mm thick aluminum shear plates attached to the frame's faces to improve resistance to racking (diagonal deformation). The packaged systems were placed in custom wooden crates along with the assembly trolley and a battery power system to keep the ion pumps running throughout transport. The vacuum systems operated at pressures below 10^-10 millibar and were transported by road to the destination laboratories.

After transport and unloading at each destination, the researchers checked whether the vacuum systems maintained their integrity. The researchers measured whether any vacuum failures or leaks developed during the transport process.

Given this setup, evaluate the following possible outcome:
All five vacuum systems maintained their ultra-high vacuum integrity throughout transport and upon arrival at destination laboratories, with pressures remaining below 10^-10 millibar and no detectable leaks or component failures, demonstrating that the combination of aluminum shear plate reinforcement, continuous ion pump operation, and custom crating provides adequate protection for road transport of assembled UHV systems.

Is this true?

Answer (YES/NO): NO